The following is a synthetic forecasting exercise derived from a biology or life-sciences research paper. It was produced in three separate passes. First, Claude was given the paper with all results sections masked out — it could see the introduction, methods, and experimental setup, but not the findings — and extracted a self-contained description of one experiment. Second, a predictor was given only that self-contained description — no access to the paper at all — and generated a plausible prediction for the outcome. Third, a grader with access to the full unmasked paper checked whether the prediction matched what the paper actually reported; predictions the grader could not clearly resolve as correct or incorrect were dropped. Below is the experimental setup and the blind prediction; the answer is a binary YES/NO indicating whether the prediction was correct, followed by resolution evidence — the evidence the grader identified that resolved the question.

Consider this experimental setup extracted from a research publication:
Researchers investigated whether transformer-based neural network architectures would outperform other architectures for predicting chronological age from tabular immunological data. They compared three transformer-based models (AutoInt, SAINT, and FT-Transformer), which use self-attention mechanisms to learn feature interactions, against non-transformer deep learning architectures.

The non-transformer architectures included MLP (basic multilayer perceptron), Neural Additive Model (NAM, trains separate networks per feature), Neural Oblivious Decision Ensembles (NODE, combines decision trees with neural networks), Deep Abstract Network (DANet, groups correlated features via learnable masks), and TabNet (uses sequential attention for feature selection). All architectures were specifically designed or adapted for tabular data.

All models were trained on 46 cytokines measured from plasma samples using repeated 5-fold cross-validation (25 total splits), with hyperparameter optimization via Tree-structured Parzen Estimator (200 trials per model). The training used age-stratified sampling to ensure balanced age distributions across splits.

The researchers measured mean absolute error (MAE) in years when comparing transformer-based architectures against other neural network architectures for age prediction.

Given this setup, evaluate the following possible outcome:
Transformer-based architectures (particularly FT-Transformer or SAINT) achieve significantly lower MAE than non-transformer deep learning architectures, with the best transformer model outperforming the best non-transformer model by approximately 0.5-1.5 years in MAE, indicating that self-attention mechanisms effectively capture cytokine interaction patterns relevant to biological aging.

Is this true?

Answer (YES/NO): NO